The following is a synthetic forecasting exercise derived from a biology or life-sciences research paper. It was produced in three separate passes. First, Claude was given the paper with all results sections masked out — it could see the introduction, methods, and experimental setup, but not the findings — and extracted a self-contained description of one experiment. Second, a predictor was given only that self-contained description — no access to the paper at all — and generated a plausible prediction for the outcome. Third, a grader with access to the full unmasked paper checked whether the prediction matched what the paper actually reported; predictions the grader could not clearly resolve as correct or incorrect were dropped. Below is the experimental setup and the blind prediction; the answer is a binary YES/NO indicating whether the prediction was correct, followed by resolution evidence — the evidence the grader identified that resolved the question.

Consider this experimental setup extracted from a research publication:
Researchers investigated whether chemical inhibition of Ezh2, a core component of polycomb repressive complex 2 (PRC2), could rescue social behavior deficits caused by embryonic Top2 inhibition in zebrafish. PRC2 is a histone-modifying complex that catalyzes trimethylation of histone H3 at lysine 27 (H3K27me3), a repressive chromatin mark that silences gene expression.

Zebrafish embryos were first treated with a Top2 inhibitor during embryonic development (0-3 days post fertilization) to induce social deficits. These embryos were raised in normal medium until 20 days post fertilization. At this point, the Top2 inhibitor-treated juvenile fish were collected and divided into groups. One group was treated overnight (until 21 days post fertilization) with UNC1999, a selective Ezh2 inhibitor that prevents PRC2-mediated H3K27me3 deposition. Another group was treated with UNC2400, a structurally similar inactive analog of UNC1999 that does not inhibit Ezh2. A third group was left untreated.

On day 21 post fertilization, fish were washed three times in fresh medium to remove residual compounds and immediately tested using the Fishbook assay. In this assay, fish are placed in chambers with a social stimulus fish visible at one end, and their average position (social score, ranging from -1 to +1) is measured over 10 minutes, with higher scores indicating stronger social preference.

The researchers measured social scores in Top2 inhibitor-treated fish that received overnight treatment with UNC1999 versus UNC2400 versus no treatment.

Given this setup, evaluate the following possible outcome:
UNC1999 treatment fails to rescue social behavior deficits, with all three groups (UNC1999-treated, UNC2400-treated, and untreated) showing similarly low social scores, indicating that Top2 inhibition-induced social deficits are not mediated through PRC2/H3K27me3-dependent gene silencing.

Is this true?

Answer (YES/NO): NO